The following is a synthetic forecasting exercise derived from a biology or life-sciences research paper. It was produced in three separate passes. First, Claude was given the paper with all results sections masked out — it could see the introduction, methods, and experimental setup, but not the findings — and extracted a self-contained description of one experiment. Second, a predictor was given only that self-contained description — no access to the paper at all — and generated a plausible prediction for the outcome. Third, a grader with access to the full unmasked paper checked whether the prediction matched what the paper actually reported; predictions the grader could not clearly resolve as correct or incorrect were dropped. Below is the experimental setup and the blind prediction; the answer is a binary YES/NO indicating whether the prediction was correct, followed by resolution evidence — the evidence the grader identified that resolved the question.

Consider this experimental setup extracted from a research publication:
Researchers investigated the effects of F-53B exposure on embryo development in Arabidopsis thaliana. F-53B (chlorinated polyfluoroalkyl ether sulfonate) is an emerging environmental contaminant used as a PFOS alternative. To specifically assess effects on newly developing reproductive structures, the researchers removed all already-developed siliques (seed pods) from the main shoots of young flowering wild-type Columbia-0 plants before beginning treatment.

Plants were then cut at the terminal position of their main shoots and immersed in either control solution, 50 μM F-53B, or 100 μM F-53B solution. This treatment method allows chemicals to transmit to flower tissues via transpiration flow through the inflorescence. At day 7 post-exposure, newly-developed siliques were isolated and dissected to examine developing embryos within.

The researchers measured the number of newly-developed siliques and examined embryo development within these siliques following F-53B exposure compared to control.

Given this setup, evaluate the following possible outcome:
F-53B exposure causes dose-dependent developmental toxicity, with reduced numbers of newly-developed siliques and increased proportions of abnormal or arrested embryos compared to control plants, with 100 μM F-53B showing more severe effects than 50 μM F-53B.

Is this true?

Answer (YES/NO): YES